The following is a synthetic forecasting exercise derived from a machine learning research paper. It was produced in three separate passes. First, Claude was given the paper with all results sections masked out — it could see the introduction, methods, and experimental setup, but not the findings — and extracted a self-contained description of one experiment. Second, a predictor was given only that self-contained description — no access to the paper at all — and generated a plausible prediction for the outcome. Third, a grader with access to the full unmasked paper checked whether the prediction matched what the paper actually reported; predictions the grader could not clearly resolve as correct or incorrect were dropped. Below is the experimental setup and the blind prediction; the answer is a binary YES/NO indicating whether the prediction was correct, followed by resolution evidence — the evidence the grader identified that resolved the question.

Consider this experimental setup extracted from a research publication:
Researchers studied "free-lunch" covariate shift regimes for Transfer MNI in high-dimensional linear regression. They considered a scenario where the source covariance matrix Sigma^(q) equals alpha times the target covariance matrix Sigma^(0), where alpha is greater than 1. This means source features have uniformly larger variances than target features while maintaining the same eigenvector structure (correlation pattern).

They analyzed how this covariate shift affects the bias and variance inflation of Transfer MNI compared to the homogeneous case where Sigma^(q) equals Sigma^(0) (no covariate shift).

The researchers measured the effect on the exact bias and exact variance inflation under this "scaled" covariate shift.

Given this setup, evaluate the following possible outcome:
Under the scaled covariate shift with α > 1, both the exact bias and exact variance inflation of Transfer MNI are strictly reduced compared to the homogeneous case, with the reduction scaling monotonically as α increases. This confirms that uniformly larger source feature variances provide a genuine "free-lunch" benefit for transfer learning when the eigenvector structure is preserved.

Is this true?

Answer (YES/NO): NO